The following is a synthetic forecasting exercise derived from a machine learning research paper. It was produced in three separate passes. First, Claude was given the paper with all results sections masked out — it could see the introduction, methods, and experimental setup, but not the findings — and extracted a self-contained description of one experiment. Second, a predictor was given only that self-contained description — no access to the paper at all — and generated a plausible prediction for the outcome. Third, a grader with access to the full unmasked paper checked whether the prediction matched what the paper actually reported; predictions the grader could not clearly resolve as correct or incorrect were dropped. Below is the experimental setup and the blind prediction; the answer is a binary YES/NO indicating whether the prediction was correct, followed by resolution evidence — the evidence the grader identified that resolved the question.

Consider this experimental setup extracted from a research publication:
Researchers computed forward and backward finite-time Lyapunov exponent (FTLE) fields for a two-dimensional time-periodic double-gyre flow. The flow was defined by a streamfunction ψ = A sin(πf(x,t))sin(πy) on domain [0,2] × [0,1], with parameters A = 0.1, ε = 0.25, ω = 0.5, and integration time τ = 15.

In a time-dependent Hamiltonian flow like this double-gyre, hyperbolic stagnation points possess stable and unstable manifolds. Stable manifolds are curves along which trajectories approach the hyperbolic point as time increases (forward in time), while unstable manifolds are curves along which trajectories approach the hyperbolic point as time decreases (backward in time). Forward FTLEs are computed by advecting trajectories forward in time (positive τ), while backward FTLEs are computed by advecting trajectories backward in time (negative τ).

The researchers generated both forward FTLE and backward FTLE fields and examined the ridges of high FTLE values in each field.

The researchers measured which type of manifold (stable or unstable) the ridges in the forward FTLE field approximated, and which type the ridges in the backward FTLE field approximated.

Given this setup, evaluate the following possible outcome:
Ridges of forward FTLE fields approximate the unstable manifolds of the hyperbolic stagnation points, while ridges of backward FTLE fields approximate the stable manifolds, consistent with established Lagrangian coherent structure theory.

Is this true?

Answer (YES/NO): NO